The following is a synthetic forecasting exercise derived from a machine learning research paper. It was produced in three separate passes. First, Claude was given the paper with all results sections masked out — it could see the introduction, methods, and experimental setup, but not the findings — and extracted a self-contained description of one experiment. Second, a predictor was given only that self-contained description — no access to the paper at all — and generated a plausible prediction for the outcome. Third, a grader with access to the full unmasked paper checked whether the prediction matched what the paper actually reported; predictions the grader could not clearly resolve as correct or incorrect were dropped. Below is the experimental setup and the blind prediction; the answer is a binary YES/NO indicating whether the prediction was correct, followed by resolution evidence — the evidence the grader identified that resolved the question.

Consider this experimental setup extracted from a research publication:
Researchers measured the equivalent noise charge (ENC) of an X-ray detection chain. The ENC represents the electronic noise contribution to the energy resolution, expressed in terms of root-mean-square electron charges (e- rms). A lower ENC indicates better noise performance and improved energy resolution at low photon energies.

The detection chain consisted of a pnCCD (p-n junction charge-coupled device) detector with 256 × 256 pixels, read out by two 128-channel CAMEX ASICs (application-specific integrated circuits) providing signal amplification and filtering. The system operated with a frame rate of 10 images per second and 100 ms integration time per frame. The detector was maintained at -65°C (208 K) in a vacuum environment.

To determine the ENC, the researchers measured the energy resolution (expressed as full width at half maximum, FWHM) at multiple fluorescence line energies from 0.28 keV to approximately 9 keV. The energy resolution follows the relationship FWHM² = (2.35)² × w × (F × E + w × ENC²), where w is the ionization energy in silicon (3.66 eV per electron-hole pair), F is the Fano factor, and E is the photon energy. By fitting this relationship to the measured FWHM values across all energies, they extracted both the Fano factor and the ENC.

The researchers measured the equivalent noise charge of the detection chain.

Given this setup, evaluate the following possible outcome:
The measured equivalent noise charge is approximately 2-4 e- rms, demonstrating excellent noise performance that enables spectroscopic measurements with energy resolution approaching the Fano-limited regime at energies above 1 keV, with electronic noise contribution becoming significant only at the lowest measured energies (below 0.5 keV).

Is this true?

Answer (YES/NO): NO